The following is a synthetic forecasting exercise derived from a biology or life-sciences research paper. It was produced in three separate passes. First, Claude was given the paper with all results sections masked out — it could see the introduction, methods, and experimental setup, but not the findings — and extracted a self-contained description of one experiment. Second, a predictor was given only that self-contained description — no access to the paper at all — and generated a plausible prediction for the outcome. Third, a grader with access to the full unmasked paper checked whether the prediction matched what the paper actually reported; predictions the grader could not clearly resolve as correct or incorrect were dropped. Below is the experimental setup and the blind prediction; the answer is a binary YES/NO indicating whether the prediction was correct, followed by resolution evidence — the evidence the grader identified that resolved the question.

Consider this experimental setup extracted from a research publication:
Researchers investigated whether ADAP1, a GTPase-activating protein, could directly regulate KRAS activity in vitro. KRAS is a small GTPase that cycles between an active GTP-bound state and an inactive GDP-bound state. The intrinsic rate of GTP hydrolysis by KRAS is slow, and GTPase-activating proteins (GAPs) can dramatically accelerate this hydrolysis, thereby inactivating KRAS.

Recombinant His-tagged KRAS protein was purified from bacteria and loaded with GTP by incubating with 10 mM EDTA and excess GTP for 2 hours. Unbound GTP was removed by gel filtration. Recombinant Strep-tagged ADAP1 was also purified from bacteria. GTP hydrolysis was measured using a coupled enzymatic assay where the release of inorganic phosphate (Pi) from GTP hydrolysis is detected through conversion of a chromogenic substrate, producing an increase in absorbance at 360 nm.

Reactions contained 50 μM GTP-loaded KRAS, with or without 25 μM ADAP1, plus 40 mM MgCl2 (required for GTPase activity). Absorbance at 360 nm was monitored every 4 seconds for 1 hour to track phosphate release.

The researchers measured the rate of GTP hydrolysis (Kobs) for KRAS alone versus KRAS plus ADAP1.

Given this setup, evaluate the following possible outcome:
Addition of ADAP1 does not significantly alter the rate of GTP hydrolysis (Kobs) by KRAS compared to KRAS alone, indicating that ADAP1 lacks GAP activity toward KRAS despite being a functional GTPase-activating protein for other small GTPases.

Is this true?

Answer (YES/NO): NO